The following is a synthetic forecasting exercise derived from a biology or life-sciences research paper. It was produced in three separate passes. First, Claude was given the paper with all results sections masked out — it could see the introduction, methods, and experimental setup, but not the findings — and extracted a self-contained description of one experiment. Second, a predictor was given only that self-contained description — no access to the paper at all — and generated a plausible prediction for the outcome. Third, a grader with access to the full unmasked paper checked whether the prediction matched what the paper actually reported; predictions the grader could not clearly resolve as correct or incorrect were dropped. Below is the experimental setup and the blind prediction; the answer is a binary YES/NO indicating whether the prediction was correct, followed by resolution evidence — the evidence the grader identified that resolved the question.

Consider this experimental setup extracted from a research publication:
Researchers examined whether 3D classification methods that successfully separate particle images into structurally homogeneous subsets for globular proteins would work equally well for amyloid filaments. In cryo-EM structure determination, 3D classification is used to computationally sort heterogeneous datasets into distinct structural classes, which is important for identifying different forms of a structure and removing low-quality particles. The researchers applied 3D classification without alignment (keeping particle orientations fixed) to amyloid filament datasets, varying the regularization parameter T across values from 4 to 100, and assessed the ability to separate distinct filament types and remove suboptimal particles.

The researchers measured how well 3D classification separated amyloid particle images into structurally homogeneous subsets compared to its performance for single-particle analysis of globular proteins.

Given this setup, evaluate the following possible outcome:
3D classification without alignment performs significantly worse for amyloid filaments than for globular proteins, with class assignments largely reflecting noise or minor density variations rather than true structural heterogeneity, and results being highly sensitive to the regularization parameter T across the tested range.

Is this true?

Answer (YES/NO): NO